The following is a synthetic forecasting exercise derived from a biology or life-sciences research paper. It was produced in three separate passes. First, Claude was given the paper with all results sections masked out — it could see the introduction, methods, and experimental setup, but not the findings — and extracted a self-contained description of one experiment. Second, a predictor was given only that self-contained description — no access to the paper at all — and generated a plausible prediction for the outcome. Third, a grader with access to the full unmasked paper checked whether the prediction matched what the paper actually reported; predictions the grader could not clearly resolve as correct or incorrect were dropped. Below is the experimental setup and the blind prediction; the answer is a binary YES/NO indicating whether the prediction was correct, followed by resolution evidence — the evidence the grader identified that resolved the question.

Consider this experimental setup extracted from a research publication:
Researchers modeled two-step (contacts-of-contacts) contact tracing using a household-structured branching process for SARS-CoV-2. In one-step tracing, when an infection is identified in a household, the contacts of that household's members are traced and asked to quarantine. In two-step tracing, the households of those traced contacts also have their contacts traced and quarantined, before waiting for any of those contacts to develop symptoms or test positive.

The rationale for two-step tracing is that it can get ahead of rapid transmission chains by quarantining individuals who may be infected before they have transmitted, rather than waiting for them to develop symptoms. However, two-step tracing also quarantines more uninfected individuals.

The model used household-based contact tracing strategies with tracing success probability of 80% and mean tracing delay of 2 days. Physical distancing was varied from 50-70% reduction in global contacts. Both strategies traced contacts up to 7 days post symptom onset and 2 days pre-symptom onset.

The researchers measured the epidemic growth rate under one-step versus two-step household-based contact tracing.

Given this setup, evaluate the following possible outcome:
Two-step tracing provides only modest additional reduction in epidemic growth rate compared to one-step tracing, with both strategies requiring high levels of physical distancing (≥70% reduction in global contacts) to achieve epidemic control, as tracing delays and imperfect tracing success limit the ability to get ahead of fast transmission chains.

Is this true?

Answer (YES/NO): NO